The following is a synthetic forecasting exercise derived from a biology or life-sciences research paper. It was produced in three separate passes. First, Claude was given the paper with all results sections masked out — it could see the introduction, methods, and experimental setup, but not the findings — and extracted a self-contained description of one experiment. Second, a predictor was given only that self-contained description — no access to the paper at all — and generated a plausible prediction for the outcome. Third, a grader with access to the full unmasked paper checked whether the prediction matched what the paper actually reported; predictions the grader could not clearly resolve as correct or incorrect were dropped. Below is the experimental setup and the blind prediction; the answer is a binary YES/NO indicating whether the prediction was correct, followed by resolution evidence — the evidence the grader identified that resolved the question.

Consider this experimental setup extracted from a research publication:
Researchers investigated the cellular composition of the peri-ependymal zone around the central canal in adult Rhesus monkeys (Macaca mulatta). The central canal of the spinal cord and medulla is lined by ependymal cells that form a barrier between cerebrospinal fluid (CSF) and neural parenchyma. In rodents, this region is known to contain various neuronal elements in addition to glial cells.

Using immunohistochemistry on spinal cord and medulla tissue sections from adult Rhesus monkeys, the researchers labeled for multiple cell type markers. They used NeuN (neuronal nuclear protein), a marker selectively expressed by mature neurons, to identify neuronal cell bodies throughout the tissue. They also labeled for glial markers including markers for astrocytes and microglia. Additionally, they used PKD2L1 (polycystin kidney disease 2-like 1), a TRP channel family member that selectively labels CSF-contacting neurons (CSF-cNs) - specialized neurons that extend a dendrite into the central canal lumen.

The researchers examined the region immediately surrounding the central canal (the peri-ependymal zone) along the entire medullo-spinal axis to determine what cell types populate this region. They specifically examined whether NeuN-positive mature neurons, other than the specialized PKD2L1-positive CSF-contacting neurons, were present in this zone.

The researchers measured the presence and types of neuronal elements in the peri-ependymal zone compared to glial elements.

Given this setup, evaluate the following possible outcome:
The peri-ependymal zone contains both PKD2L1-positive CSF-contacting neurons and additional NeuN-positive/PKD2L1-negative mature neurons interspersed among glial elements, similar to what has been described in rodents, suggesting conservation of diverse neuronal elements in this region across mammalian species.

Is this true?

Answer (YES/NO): NO